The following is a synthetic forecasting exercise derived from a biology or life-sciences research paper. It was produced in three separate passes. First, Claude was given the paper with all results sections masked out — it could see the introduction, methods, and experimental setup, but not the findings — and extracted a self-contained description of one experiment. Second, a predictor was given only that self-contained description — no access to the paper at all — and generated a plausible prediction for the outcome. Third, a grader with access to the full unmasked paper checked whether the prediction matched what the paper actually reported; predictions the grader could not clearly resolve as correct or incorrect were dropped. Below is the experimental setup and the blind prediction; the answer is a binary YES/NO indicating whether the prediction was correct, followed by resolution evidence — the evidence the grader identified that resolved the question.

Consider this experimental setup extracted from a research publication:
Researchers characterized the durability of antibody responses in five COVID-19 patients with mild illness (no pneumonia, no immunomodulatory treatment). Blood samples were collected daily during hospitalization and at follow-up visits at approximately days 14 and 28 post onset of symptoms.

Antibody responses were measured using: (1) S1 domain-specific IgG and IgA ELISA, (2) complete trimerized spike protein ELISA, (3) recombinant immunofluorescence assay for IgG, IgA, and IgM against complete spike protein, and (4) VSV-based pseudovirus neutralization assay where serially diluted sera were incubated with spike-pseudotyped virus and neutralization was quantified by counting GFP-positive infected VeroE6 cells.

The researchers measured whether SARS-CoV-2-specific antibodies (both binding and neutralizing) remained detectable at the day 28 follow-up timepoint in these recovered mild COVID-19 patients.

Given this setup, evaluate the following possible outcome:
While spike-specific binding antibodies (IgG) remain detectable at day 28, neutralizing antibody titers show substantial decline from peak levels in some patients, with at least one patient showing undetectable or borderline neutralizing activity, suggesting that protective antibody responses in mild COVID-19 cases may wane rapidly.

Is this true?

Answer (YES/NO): NO